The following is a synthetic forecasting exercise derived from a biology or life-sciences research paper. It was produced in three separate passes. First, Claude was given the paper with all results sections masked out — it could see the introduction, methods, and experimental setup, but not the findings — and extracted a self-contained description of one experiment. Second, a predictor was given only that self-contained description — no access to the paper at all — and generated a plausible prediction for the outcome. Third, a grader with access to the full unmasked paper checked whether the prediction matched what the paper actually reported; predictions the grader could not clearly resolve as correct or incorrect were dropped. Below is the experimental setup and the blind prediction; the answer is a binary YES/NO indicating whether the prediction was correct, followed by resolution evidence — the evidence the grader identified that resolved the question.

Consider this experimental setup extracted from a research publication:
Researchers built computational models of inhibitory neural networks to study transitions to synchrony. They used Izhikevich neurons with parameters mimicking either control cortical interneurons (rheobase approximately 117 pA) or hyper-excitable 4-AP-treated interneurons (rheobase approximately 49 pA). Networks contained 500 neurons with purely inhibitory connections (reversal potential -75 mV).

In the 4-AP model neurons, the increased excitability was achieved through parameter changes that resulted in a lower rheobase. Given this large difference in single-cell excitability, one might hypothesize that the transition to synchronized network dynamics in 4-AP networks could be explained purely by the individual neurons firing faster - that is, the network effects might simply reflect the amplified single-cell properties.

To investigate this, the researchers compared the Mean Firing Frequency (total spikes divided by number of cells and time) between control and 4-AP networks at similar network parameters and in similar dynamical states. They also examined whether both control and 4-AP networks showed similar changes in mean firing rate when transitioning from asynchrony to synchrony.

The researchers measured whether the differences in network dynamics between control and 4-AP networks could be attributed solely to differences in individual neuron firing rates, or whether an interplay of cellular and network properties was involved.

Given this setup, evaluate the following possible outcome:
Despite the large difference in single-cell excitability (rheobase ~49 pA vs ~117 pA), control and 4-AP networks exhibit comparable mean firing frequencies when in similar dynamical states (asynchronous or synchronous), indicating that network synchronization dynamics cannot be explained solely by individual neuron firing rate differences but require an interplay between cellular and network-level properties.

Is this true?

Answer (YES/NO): YES